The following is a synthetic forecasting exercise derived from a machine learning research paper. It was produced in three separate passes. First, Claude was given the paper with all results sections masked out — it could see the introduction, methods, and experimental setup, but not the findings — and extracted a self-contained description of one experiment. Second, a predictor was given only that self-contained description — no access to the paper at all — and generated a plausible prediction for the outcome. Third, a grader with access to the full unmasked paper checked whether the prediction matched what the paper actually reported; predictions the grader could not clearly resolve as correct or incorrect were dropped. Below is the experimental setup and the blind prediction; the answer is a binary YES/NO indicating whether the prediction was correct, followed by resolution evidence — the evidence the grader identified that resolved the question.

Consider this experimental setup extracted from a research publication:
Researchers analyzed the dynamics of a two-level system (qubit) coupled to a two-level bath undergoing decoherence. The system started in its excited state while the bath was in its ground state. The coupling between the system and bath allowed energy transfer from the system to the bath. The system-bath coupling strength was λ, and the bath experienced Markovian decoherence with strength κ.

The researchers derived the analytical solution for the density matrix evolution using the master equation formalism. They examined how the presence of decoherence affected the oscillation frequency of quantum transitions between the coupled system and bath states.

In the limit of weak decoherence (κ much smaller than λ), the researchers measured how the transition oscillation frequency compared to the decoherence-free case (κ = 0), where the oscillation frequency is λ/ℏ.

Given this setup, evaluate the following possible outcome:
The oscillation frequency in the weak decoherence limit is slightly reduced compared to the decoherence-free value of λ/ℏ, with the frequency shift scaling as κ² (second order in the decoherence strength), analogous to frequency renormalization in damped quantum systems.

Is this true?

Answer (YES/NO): YES